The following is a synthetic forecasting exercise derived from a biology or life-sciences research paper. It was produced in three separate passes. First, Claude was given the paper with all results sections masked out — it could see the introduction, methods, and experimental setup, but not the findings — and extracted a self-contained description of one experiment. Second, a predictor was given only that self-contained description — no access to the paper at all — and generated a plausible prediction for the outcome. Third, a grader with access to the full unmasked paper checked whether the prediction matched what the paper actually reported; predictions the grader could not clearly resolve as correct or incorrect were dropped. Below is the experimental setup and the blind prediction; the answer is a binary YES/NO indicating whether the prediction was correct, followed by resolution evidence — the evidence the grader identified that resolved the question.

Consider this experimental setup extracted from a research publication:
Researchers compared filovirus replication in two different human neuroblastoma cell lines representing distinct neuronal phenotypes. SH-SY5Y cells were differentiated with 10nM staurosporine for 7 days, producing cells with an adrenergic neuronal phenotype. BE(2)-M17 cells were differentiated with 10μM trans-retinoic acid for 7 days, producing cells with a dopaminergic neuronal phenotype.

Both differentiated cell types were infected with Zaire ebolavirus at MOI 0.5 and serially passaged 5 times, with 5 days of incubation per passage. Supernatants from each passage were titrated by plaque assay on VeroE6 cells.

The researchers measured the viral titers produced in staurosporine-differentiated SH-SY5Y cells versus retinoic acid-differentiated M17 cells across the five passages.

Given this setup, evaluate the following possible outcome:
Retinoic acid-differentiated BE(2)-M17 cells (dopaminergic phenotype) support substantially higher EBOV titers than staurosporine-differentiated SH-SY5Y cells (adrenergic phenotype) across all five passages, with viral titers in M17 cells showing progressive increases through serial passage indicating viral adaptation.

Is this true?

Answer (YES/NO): NO